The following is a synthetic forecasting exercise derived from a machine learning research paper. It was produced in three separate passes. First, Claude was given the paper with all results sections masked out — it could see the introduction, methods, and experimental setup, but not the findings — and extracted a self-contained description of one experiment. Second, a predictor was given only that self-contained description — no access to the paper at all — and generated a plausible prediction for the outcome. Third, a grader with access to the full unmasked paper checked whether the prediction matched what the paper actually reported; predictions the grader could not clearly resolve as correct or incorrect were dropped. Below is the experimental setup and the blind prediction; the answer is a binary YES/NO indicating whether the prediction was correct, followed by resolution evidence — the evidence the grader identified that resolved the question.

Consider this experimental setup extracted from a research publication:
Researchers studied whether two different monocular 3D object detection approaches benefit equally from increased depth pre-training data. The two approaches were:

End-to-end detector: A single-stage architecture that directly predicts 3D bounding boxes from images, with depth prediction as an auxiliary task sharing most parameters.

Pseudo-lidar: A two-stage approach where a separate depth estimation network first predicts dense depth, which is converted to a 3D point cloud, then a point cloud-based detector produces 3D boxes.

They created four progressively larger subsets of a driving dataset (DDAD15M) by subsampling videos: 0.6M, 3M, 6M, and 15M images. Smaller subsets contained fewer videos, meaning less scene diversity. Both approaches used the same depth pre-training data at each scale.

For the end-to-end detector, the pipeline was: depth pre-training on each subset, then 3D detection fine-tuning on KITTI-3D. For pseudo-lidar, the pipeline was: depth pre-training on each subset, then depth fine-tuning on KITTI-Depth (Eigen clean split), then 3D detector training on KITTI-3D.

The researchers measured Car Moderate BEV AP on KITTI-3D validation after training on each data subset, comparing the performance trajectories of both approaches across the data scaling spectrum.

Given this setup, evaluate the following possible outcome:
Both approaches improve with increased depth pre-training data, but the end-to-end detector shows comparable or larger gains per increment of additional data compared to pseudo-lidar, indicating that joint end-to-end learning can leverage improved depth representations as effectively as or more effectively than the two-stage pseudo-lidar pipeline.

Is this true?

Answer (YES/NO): YES